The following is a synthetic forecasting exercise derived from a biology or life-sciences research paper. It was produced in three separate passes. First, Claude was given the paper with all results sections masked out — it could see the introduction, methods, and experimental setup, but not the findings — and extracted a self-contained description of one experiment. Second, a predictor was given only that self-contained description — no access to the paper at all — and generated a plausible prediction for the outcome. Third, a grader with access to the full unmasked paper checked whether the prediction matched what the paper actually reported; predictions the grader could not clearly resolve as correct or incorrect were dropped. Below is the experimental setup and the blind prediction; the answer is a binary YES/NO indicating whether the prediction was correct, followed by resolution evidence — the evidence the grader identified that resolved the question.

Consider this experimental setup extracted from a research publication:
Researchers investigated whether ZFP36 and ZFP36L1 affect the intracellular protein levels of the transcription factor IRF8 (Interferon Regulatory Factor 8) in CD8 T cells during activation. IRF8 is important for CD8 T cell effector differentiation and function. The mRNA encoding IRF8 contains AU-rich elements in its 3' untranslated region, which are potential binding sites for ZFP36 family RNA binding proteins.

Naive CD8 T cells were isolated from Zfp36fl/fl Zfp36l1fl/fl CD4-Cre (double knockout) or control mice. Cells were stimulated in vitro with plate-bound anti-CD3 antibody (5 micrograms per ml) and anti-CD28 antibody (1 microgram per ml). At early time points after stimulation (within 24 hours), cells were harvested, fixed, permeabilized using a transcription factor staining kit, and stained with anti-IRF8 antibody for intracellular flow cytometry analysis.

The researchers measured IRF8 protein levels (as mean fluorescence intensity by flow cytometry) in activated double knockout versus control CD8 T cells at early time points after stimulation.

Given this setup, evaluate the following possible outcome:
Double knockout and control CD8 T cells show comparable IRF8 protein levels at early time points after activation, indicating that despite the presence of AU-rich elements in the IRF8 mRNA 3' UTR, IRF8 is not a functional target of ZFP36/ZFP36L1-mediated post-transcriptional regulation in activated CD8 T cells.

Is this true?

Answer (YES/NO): NO